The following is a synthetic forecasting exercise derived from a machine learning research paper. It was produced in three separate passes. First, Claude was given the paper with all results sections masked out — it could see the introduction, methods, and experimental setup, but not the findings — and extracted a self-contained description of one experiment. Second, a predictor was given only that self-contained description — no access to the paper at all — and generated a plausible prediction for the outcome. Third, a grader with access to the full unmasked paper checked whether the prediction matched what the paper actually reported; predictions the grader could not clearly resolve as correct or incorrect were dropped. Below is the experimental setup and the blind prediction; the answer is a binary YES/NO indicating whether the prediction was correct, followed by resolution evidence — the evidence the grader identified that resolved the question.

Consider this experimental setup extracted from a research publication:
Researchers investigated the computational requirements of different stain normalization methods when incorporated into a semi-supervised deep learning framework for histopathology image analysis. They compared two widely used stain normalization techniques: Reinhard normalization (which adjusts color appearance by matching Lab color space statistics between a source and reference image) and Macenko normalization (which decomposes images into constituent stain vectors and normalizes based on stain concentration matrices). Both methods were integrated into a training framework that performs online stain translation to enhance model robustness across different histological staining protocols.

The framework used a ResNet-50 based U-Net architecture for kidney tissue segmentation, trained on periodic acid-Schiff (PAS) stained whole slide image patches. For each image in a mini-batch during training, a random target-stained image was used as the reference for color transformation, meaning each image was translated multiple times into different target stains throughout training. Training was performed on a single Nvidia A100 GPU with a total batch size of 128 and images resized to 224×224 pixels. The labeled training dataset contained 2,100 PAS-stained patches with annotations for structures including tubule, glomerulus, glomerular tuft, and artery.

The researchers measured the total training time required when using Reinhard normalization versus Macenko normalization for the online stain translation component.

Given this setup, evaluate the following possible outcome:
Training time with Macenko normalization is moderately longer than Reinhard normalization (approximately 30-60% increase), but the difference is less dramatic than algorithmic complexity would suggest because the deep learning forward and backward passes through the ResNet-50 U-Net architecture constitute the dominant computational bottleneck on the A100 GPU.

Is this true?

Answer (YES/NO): NO